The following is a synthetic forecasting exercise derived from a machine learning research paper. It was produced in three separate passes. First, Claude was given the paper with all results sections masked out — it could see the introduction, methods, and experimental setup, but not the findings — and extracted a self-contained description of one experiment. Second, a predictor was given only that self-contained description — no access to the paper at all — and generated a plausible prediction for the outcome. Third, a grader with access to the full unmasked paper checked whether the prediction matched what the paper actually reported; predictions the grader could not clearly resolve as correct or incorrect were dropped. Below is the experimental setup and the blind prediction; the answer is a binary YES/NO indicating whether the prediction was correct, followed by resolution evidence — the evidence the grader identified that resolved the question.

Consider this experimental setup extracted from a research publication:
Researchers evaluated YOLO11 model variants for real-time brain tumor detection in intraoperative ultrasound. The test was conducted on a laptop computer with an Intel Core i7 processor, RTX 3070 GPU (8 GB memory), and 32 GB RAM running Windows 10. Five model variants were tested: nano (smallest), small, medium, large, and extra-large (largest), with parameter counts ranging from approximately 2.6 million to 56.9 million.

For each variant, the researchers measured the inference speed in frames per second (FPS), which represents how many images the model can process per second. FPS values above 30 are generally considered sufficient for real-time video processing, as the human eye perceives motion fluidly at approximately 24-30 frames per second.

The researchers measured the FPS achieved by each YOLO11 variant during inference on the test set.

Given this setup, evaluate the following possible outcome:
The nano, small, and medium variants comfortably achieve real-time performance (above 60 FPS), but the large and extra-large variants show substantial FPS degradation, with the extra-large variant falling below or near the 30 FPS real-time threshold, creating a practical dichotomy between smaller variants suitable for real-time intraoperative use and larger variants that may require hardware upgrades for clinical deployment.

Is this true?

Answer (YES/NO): NO